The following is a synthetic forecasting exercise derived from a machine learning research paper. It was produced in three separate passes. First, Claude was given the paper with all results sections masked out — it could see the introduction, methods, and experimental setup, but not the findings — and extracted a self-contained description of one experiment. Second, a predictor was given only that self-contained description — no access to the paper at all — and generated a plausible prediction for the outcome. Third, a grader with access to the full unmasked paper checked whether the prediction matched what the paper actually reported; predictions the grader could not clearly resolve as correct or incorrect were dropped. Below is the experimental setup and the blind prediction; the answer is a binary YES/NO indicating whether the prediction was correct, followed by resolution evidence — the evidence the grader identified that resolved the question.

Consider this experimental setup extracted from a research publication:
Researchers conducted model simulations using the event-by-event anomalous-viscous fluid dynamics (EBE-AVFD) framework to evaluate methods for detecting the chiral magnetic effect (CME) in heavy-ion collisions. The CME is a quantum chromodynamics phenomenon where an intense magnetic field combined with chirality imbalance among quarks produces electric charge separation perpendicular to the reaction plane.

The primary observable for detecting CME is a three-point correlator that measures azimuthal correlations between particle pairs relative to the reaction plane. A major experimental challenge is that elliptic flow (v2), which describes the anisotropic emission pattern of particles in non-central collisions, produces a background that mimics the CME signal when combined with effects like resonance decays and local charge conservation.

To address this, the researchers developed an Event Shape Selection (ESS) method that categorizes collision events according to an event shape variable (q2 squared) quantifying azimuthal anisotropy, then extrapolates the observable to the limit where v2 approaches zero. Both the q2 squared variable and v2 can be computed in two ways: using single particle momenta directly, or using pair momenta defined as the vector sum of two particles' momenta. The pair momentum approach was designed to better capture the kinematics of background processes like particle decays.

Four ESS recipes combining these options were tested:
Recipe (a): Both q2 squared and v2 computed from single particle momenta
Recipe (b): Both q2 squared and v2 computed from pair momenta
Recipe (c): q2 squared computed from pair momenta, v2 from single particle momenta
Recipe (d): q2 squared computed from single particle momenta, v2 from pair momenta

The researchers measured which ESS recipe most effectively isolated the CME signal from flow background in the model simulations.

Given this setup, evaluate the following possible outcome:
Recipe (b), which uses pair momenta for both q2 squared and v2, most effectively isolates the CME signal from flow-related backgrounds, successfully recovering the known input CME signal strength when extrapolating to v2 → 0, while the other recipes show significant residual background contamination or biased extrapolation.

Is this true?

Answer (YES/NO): NO